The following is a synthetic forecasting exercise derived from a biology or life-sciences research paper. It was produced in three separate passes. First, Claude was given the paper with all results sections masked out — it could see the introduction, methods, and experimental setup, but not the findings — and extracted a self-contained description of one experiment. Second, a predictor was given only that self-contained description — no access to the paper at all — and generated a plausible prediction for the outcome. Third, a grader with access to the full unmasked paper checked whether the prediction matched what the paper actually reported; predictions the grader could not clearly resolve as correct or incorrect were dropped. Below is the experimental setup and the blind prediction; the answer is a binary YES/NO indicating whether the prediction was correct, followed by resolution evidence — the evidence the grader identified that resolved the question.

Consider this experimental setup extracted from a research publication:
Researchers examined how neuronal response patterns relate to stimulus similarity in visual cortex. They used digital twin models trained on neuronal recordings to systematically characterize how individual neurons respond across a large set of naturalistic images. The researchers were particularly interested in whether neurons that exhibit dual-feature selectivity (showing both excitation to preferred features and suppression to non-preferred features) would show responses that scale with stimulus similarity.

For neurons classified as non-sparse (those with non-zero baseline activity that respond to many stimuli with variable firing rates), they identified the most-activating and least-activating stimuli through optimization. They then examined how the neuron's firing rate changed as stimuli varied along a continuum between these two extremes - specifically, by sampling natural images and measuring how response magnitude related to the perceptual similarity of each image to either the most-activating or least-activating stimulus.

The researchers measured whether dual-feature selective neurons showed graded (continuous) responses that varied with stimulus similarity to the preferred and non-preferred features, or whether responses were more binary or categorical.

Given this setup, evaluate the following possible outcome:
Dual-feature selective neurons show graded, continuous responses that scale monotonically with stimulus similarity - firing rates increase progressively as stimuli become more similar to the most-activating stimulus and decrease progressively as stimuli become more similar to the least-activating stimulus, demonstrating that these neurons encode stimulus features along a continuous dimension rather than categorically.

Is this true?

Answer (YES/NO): YES